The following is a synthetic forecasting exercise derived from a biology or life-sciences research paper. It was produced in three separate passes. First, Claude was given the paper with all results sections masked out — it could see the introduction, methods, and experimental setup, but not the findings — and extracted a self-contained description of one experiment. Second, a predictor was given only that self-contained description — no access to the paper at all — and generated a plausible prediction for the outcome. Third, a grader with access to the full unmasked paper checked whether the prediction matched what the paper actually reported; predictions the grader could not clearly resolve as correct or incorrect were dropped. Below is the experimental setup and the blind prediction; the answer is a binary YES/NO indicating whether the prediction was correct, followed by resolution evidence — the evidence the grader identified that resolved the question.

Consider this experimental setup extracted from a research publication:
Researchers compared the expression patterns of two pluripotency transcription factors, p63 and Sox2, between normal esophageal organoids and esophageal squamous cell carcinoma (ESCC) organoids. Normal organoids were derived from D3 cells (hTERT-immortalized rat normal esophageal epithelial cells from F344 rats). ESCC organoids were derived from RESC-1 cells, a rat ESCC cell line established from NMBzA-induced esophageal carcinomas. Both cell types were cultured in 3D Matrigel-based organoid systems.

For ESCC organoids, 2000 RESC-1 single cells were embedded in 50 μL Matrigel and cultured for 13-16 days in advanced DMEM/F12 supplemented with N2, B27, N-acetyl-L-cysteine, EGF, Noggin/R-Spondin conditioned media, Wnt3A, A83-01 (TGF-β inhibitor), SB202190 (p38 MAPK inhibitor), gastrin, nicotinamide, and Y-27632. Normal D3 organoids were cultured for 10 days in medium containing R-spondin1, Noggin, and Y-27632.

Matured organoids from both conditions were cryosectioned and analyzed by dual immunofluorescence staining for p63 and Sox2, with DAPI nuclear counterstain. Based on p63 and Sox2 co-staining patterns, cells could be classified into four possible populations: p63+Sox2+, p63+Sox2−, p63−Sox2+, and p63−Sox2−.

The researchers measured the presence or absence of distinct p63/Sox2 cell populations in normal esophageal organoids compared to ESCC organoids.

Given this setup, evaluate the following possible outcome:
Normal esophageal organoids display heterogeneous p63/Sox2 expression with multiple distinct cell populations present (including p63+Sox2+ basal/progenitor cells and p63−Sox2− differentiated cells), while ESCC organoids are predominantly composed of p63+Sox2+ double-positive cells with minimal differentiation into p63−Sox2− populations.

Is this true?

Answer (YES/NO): NO